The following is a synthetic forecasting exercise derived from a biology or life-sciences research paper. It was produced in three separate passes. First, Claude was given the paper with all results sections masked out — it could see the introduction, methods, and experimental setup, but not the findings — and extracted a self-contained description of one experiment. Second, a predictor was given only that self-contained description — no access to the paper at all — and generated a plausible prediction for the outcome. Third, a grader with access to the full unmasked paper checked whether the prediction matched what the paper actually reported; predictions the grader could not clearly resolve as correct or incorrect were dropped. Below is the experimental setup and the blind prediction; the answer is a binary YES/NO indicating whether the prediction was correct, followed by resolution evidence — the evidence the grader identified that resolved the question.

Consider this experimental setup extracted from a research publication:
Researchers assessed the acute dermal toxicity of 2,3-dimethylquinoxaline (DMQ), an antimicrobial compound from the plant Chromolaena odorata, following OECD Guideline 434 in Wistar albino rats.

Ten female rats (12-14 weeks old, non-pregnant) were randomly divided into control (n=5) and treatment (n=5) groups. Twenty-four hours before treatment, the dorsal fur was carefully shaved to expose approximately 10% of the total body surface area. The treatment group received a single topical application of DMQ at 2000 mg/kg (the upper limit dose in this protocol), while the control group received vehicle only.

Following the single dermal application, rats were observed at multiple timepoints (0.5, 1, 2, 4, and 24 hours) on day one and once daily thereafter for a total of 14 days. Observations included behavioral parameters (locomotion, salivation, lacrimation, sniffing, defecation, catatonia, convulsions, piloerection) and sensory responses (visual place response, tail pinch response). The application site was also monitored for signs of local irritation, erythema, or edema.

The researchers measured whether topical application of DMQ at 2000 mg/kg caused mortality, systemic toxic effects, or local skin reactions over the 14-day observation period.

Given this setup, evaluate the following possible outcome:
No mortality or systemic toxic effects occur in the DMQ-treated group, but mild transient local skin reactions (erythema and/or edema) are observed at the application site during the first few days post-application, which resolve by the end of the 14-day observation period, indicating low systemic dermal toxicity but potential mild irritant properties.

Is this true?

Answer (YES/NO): NO